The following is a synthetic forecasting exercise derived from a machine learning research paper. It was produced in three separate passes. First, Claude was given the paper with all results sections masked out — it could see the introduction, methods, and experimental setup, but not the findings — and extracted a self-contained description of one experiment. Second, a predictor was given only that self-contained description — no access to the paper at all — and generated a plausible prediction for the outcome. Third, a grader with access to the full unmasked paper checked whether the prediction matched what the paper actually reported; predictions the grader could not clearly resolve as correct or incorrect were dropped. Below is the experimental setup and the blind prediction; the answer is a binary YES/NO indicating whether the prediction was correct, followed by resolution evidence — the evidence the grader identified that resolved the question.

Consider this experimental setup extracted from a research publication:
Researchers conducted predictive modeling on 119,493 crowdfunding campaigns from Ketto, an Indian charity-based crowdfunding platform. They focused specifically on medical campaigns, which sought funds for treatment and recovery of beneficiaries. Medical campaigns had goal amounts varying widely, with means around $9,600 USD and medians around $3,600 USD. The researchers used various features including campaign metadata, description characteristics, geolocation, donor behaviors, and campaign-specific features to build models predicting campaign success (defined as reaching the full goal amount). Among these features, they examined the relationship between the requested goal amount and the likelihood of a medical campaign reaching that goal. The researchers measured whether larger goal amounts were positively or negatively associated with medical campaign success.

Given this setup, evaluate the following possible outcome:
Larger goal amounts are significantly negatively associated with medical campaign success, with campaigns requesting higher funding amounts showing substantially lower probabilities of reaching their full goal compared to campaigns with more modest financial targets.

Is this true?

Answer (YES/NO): YES